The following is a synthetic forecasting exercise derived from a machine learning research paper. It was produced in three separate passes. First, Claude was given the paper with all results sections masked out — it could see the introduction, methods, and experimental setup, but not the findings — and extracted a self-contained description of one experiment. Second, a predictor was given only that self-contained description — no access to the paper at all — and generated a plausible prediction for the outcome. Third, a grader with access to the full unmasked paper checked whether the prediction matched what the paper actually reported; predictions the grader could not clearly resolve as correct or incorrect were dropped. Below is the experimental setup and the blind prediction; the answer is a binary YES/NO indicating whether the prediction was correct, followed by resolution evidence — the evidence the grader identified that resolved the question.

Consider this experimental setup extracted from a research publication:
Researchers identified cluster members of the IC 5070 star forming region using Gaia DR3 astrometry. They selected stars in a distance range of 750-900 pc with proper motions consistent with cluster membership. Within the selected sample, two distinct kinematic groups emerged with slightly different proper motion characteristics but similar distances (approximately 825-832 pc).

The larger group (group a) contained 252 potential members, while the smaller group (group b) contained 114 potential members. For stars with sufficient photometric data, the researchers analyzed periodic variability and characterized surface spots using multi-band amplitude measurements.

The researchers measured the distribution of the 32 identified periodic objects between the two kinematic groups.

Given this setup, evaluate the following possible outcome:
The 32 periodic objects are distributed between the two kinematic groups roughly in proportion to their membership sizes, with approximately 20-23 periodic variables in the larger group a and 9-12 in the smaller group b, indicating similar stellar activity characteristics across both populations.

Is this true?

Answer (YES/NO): YES